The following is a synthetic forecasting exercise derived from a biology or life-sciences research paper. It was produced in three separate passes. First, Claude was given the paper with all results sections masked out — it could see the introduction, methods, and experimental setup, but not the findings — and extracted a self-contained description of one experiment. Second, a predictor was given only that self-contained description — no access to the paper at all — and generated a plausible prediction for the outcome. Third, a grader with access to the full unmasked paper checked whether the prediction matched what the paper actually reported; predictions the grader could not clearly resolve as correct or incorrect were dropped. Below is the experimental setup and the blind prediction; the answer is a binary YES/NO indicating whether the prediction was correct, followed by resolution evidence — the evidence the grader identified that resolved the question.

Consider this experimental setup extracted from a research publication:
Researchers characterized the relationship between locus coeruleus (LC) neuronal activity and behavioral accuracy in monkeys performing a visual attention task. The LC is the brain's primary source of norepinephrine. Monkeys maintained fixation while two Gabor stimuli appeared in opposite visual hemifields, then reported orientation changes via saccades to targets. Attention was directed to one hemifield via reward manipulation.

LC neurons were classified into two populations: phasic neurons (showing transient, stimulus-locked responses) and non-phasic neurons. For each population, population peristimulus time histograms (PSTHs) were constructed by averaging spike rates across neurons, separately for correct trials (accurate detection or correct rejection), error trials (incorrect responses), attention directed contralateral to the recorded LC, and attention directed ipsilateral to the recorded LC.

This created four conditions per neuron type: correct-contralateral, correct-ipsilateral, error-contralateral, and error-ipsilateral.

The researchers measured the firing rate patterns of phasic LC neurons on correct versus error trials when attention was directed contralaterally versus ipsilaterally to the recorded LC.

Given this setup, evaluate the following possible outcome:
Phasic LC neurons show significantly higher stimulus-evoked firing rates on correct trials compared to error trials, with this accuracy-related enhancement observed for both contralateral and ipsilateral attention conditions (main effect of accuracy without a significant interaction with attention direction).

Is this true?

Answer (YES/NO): NO